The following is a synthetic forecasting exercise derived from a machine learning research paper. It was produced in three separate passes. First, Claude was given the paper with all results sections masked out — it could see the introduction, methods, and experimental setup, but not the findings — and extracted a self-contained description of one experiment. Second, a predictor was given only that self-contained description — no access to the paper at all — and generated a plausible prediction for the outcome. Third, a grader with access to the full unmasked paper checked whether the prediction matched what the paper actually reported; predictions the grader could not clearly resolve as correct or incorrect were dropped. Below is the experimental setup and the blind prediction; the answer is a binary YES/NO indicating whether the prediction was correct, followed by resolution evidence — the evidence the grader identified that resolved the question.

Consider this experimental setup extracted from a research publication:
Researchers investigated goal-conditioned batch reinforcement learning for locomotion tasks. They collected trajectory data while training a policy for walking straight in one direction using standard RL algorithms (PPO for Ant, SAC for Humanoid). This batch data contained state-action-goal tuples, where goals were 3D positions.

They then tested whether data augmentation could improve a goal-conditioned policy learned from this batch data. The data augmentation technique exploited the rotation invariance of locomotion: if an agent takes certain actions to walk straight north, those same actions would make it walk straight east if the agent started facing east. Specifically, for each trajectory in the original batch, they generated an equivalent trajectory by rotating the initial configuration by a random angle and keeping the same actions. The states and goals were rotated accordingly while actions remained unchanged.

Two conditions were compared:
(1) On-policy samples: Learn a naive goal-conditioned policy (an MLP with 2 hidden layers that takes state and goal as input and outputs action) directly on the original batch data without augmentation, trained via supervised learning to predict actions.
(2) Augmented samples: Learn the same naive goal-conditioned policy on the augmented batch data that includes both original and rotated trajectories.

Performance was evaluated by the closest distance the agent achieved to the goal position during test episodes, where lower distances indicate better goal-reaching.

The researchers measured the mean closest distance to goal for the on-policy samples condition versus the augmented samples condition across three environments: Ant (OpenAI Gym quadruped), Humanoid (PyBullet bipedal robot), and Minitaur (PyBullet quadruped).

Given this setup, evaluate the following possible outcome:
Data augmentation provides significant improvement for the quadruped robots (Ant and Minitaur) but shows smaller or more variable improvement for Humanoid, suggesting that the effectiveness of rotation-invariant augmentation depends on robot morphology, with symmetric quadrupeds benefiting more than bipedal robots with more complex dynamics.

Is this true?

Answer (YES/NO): NO